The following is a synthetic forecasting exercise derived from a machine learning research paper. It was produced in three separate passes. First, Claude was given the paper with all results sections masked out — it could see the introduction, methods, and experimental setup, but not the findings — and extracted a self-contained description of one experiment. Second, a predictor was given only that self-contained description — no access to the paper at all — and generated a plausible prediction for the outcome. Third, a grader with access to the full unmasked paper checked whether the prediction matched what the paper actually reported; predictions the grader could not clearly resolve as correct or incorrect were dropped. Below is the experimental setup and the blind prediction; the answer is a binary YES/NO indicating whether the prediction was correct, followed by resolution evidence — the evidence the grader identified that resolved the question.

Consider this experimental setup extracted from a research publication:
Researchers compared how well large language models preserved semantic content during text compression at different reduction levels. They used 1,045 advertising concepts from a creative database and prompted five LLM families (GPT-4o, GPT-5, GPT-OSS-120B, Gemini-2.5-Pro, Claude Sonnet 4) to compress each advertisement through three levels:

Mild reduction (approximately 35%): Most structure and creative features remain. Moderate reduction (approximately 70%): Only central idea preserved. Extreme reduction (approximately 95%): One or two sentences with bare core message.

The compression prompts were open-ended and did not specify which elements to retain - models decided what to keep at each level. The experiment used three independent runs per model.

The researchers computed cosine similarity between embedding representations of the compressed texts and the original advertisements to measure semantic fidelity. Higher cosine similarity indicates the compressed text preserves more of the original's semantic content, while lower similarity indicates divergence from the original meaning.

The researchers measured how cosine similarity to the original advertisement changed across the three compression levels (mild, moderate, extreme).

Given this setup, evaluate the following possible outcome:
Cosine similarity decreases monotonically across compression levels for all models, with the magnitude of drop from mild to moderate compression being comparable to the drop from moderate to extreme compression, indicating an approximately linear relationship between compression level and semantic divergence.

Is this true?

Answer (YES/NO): NO